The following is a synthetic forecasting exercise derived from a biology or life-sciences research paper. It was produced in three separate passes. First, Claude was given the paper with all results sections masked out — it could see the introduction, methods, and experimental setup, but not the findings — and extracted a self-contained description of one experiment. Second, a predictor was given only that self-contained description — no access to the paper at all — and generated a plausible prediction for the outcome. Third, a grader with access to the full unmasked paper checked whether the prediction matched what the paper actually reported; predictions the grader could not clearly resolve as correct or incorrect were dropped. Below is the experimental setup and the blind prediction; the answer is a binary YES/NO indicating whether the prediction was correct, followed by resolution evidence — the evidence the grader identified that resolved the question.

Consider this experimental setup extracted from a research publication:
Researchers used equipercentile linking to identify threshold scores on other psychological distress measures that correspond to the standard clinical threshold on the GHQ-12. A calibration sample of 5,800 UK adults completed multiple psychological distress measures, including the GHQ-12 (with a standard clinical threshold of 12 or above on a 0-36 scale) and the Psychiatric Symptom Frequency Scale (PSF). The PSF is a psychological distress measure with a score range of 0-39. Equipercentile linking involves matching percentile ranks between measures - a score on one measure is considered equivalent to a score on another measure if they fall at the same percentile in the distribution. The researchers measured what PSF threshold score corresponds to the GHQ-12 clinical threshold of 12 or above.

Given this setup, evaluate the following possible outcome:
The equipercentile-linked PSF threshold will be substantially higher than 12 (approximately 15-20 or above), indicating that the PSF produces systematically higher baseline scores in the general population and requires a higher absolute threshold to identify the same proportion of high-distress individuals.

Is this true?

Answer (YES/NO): NO